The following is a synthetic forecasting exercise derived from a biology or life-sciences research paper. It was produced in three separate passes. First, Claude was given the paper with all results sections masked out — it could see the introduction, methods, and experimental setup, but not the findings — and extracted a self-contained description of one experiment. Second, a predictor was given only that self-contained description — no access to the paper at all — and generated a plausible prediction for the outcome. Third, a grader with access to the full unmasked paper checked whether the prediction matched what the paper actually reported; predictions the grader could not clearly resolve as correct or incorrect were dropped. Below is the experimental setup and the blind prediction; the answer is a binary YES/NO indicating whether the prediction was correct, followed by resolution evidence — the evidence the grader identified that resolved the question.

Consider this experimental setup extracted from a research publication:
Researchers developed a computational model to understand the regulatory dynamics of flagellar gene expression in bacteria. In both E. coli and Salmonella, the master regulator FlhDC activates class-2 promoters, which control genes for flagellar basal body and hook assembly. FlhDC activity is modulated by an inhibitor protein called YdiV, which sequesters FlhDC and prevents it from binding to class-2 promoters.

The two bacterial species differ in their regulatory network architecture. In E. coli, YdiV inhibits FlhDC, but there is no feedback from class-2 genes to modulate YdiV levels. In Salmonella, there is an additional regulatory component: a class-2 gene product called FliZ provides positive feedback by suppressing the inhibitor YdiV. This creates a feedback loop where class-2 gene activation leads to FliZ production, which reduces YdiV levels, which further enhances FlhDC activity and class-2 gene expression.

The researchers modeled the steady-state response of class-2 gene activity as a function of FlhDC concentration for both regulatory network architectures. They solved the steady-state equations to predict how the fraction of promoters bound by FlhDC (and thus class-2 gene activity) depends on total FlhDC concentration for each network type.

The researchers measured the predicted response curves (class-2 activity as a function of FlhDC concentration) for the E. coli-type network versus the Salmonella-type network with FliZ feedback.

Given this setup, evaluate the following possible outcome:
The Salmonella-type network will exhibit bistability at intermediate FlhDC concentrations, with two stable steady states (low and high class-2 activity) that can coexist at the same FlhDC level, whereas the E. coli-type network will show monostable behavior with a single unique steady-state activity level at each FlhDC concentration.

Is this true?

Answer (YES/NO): YES